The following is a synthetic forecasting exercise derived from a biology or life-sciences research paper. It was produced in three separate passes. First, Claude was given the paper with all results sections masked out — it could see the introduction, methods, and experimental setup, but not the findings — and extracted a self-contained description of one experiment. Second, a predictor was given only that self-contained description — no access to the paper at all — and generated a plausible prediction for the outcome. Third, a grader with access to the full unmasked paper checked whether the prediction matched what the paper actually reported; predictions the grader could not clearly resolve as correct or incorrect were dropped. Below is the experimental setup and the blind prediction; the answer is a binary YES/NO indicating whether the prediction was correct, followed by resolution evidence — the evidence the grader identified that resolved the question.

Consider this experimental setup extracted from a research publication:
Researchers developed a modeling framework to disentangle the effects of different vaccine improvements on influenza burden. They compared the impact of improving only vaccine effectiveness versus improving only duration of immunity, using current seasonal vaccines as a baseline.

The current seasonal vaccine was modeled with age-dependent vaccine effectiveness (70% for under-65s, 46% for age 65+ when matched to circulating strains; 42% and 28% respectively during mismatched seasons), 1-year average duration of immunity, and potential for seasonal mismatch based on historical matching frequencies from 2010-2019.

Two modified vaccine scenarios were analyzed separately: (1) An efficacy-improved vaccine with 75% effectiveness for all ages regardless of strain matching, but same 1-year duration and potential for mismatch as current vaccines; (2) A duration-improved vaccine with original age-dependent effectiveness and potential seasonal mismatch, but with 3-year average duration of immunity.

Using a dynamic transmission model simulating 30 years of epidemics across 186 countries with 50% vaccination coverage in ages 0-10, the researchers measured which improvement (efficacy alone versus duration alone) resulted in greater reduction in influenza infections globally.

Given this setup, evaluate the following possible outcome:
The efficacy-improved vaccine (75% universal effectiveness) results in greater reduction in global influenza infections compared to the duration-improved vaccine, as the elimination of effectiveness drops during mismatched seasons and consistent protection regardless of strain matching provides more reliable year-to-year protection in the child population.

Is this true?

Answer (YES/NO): NO